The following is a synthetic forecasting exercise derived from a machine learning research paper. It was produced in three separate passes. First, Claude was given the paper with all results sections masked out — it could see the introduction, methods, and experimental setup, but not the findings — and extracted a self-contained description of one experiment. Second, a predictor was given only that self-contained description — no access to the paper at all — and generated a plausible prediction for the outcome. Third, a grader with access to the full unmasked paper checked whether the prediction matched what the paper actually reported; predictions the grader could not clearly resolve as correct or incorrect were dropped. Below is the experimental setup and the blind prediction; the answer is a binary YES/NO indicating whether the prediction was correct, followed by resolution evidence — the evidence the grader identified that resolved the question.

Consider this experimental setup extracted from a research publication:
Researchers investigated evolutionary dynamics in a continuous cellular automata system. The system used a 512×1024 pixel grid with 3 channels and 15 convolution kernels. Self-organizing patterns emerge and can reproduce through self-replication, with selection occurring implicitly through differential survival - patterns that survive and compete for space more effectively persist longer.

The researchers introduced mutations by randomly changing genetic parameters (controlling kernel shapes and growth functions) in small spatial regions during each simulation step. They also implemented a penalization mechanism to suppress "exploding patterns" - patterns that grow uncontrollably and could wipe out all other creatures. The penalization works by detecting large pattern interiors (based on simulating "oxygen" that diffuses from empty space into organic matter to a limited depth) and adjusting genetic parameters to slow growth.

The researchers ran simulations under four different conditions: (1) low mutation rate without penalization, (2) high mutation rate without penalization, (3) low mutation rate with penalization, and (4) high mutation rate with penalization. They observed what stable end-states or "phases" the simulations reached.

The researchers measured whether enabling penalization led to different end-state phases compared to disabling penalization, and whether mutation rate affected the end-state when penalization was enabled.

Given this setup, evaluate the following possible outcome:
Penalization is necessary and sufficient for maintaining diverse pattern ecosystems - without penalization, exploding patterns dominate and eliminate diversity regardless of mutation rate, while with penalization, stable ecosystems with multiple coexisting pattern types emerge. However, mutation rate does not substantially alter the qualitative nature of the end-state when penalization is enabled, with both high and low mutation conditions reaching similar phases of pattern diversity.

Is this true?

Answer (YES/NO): NO